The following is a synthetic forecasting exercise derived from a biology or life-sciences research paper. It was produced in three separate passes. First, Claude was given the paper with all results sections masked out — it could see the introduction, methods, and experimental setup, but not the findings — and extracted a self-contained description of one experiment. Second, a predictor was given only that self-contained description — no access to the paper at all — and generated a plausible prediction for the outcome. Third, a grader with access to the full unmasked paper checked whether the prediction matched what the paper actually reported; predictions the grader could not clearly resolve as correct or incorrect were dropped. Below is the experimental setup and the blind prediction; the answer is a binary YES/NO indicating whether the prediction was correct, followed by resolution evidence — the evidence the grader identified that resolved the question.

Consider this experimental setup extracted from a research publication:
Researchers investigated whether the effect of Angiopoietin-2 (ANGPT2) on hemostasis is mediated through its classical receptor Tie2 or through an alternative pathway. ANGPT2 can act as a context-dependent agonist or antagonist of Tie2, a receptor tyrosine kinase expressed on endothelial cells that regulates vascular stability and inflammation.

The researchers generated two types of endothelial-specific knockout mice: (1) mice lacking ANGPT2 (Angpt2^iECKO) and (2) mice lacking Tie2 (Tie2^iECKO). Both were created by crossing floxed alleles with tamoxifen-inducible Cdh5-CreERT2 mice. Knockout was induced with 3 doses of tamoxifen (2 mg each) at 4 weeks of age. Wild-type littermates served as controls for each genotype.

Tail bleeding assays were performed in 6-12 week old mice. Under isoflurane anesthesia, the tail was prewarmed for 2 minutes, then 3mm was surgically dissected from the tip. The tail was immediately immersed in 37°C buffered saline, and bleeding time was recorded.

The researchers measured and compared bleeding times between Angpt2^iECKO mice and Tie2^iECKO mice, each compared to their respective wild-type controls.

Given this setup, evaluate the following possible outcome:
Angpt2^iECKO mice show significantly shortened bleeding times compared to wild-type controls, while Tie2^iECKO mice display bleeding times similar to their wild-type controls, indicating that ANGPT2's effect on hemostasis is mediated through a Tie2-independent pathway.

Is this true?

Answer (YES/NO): NO